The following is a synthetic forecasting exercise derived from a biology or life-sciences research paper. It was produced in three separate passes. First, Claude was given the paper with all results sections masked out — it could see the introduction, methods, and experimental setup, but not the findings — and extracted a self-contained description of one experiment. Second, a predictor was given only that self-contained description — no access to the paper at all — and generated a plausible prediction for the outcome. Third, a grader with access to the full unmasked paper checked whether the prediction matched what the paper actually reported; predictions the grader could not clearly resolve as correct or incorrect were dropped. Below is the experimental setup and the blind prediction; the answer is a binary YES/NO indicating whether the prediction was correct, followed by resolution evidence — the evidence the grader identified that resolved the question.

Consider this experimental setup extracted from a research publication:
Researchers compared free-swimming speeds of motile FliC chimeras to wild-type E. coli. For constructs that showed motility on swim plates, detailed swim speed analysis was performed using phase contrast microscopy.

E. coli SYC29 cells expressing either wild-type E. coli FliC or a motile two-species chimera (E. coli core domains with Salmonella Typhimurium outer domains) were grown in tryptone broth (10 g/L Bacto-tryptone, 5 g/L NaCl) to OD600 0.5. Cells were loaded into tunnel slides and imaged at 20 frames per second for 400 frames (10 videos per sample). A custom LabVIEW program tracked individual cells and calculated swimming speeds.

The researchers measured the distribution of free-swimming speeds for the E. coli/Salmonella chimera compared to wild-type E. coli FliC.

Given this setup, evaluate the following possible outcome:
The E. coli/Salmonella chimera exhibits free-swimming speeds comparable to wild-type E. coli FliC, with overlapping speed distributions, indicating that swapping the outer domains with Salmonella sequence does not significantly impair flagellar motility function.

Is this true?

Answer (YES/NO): NO